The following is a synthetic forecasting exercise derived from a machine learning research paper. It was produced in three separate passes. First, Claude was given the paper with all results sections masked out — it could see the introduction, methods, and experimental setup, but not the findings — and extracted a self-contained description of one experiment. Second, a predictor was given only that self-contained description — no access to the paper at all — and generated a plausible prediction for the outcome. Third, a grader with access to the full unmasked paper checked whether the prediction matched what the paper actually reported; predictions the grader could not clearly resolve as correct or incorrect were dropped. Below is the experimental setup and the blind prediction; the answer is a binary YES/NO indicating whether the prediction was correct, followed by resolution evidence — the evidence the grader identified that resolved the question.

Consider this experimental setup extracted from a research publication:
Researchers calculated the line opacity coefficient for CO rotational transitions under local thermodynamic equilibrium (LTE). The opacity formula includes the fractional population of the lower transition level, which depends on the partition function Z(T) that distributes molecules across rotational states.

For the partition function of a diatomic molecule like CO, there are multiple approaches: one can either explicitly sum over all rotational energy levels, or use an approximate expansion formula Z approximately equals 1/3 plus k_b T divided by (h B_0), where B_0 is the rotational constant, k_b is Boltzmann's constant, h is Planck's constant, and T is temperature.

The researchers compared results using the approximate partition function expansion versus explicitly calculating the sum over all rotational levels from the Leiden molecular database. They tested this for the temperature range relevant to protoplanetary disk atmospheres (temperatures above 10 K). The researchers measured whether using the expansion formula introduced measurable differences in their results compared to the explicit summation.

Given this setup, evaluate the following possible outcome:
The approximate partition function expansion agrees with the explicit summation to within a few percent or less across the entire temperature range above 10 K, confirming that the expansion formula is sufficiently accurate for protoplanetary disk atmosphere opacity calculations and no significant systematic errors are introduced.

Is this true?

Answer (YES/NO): YES